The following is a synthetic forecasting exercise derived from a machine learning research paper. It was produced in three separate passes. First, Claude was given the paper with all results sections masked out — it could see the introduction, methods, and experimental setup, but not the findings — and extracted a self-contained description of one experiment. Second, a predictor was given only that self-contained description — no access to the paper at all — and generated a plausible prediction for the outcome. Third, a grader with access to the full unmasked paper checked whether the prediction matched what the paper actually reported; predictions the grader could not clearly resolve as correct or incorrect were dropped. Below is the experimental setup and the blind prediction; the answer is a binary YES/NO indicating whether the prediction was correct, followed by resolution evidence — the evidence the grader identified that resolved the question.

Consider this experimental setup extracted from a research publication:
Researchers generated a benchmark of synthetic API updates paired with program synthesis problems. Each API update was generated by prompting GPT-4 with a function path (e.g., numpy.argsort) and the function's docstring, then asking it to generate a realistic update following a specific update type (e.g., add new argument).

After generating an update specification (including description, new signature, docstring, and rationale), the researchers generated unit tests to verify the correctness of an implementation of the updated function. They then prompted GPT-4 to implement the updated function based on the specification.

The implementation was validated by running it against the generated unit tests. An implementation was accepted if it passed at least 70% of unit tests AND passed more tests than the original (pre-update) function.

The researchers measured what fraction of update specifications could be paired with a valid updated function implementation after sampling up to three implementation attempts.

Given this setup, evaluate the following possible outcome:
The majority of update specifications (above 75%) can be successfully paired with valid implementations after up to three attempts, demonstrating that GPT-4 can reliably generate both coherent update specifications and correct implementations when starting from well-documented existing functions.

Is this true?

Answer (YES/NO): NO